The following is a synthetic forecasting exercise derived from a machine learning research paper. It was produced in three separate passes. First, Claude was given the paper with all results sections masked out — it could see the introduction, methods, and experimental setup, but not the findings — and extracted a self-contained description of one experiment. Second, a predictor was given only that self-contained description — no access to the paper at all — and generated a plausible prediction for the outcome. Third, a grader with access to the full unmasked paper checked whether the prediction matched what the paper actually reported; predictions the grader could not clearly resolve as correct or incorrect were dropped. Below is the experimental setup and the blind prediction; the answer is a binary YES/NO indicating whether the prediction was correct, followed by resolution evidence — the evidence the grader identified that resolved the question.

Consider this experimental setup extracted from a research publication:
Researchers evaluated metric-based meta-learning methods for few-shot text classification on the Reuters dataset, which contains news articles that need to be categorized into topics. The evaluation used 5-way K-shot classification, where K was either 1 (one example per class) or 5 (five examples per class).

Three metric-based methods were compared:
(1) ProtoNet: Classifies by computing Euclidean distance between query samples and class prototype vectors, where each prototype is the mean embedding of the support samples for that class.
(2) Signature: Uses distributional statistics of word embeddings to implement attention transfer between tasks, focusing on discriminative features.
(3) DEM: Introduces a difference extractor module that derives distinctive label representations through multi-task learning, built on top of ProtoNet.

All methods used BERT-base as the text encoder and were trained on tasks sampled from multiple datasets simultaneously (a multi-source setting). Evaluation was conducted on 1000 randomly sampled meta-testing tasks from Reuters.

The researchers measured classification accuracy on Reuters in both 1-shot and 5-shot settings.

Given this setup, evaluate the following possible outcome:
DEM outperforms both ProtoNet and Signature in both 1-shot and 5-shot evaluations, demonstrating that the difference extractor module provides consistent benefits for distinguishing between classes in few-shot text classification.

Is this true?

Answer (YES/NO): YES